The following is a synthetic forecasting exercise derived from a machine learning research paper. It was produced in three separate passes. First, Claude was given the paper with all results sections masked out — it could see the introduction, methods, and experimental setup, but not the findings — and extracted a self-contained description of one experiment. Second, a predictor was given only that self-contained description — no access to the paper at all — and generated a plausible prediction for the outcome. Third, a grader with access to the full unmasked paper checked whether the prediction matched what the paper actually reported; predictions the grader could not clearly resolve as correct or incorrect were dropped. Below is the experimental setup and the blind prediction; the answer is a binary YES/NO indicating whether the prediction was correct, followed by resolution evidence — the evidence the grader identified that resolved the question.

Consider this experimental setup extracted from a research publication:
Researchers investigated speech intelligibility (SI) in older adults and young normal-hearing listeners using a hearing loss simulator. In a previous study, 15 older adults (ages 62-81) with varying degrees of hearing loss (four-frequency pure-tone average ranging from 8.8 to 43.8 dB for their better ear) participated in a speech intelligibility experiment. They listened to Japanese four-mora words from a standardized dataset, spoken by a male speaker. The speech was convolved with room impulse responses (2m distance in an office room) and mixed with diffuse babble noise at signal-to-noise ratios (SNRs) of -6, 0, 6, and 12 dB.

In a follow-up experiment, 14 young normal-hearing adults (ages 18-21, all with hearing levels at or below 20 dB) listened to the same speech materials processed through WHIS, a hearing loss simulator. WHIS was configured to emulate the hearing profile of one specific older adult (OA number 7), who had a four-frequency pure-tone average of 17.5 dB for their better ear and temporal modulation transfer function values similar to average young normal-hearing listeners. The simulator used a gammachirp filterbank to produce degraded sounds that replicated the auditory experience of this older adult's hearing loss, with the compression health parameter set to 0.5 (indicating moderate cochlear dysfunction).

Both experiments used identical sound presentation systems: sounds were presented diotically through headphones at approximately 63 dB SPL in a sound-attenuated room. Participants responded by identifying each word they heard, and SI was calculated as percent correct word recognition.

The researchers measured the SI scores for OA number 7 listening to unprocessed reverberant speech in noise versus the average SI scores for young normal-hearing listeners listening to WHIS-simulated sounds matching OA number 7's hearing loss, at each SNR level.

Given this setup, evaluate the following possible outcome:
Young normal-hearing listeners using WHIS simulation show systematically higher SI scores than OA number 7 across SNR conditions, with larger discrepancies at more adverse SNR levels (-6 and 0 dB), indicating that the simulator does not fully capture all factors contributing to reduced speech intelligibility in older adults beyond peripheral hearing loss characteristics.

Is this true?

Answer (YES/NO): NO